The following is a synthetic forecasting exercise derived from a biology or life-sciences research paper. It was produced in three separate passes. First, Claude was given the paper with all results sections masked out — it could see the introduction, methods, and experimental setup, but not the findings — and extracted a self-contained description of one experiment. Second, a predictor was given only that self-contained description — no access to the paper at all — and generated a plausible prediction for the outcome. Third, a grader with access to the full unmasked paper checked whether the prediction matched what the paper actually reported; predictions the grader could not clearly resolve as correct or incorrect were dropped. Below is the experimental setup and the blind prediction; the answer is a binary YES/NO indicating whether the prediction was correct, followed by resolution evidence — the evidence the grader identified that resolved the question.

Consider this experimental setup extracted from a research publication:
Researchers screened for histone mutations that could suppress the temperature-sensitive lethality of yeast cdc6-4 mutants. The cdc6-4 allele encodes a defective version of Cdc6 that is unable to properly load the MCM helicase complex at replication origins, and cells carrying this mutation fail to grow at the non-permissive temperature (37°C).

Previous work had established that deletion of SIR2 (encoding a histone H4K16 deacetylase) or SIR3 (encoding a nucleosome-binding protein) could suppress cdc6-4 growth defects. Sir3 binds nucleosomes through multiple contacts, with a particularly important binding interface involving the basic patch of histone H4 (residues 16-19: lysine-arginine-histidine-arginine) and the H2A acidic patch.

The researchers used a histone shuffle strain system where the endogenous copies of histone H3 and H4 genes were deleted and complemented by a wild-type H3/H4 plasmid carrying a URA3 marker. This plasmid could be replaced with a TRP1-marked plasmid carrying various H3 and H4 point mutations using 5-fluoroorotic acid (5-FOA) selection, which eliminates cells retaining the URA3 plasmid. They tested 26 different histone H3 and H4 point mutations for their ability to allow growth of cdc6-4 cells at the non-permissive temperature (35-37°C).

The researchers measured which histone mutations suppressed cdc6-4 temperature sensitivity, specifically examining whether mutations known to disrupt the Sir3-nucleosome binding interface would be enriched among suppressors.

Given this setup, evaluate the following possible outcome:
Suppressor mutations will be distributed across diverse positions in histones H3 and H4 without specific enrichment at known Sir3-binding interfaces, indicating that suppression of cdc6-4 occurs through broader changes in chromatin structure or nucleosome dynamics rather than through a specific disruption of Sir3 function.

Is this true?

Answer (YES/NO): NO